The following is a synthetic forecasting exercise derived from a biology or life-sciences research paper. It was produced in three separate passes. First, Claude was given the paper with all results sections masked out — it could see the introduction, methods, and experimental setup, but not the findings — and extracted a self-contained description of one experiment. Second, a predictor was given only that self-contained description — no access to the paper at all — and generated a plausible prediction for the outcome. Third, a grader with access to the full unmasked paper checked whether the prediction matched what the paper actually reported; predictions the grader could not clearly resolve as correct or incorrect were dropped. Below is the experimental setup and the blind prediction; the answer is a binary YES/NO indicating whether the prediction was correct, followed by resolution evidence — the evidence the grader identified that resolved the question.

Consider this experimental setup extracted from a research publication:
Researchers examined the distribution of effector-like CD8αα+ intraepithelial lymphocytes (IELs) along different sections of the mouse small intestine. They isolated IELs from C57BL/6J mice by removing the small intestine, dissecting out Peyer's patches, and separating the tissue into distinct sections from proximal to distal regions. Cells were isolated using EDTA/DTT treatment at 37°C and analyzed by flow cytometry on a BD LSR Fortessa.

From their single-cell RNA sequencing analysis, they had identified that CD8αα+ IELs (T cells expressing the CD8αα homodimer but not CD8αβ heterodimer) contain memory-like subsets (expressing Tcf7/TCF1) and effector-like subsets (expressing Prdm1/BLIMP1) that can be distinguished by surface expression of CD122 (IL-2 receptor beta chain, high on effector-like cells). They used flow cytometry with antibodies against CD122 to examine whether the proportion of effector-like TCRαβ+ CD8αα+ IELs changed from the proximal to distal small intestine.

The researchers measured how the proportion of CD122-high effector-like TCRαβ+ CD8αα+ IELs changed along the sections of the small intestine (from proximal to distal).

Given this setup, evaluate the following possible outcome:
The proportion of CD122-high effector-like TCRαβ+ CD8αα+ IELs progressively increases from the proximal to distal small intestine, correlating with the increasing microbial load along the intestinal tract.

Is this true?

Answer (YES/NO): NO